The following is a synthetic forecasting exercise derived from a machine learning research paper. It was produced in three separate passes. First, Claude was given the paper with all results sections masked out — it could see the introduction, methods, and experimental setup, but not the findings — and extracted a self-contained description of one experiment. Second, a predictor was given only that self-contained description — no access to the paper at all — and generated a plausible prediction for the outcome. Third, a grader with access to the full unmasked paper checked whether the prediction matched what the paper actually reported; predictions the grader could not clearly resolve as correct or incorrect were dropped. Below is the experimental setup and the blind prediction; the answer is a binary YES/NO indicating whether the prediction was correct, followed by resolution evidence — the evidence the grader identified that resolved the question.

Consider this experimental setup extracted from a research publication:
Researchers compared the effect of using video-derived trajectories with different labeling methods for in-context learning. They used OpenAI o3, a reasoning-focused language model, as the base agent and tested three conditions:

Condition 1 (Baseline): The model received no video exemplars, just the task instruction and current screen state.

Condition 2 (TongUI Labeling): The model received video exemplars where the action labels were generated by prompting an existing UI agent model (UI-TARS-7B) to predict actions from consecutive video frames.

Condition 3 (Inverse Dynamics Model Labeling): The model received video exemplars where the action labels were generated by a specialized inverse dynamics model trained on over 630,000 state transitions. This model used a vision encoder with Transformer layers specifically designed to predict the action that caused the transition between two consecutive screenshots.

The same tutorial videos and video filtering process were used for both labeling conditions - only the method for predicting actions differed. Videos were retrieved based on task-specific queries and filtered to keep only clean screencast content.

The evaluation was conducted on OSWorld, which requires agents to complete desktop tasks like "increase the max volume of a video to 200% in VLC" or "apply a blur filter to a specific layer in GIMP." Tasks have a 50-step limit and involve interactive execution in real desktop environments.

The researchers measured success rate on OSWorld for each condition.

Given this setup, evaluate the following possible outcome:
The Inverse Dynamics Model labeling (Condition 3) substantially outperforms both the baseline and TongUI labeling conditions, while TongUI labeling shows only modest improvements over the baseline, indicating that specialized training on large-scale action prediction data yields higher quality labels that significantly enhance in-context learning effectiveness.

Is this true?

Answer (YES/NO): NO